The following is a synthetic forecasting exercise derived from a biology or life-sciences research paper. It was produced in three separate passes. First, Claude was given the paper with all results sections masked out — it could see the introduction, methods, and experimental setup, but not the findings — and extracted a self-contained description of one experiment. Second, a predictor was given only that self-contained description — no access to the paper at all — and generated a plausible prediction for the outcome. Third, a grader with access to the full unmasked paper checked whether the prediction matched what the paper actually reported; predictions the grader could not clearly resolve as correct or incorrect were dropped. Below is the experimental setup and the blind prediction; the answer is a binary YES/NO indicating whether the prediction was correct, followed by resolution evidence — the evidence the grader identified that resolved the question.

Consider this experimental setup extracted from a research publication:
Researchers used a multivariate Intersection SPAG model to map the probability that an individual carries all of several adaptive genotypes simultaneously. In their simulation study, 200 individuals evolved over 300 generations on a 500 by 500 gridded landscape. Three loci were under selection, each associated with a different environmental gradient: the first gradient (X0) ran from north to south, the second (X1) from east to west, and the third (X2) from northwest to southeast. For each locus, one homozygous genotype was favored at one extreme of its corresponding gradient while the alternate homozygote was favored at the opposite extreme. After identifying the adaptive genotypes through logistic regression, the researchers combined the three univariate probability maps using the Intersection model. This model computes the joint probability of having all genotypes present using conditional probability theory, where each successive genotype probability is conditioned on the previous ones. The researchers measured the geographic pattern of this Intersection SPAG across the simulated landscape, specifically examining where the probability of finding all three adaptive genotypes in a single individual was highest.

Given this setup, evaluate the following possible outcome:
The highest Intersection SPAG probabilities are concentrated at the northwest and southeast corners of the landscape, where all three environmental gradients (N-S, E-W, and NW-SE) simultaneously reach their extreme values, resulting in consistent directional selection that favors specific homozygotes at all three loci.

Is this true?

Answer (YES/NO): NO